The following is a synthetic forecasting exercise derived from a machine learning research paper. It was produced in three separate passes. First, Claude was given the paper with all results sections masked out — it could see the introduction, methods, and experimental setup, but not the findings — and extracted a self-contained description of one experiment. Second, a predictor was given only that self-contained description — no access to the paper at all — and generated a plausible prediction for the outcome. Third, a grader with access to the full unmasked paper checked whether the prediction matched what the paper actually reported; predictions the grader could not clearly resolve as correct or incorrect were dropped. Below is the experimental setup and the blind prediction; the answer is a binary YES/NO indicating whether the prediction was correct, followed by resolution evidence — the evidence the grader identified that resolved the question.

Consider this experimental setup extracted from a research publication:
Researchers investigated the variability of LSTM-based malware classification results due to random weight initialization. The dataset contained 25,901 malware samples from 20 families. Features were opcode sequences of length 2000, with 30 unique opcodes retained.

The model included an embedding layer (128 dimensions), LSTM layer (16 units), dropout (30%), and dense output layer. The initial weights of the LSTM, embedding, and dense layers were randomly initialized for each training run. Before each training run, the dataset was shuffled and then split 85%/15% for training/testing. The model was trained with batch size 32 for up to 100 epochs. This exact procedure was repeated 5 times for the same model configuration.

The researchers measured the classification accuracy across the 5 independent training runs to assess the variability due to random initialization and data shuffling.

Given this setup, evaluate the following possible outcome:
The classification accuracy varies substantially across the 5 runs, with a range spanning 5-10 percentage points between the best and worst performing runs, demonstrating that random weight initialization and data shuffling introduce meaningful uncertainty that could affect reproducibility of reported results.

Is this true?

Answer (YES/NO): NO